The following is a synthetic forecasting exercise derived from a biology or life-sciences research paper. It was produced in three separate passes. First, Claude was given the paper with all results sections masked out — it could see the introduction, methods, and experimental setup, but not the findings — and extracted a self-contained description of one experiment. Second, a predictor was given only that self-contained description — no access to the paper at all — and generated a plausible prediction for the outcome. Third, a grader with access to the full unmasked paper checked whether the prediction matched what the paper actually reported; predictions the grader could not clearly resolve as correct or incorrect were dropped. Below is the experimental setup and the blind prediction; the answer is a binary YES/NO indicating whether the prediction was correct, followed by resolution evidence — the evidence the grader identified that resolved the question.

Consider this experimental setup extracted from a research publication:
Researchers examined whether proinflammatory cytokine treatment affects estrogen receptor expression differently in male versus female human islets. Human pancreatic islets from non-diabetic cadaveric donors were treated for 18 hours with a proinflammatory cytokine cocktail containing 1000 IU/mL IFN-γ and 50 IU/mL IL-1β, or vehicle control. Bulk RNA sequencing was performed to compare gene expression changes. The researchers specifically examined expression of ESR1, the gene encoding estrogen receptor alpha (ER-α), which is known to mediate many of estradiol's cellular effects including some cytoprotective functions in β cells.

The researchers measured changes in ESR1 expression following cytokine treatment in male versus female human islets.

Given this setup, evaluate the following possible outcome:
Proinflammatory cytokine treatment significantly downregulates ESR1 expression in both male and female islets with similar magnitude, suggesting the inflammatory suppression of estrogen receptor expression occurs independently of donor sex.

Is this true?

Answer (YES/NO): NO